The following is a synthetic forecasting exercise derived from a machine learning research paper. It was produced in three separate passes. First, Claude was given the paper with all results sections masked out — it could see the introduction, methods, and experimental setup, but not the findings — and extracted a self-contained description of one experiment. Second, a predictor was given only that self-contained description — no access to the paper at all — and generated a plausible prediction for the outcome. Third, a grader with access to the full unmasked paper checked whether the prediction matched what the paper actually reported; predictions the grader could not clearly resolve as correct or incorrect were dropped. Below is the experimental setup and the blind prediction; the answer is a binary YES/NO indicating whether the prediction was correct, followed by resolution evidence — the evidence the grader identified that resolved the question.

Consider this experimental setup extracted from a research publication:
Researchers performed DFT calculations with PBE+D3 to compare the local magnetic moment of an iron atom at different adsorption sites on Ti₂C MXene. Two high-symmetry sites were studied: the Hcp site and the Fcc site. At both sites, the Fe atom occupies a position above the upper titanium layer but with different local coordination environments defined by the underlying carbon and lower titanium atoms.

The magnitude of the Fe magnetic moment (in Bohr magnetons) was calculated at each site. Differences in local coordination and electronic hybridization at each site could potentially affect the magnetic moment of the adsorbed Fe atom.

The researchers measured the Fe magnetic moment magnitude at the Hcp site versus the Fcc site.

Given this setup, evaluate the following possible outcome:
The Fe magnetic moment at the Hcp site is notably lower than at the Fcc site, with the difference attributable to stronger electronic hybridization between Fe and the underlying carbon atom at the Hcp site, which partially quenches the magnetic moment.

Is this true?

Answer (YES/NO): NO